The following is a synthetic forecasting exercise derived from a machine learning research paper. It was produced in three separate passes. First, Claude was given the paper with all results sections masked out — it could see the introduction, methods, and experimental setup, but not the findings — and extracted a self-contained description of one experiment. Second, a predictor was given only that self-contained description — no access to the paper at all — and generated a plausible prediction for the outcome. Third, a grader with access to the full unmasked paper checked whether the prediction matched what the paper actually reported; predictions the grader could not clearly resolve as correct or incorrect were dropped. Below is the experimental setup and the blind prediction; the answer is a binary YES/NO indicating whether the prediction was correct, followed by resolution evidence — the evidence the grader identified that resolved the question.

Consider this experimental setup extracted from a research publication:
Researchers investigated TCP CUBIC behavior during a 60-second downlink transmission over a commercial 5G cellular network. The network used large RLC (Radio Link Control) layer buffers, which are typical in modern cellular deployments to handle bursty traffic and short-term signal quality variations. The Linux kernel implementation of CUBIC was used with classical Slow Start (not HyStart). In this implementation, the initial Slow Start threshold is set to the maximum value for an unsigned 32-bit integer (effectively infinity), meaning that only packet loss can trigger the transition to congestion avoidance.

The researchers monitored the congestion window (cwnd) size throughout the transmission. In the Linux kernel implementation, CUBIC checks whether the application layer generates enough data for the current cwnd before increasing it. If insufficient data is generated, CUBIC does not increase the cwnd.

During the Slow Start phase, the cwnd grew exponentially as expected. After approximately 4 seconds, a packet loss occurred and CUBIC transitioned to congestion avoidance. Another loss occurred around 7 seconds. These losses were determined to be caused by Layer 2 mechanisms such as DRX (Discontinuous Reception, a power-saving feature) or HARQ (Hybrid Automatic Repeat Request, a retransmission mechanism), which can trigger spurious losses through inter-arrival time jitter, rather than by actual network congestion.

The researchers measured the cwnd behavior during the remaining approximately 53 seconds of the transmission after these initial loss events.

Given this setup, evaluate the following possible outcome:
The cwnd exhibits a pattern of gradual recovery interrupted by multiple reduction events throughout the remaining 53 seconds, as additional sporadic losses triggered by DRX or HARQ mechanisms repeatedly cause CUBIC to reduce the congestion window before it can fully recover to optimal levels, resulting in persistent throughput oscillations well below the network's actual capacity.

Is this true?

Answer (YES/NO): NO